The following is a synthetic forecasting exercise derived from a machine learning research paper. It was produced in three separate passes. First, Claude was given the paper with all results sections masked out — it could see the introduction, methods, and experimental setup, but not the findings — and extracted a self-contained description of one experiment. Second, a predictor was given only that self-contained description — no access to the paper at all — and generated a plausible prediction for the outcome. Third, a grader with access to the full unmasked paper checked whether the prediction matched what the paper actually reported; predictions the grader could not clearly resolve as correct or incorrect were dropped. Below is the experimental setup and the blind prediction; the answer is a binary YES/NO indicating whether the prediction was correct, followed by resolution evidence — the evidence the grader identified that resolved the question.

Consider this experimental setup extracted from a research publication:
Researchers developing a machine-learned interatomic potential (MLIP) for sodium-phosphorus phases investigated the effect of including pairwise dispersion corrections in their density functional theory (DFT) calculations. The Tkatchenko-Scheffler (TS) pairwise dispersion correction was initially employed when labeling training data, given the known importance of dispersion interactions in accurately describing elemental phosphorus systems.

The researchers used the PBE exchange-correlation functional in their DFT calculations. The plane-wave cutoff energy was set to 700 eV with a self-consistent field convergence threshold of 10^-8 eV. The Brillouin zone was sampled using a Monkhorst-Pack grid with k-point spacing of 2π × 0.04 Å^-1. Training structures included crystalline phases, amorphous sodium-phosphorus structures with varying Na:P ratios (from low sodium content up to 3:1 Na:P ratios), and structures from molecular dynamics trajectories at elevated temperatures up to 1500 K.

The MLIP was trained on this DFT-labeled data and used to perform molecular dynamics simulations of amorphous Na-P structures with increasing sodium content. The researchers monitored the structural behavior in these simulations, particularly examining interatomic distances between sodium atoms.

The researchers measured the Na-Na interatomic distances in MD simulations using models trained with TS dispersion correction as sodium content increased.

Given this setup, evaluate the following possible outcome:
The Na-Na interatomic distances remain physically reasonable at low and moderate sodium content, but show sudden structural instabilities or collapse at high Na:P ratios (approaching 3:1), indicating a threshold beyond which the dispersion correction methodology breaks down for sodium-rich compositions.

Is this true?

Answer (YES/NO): NO